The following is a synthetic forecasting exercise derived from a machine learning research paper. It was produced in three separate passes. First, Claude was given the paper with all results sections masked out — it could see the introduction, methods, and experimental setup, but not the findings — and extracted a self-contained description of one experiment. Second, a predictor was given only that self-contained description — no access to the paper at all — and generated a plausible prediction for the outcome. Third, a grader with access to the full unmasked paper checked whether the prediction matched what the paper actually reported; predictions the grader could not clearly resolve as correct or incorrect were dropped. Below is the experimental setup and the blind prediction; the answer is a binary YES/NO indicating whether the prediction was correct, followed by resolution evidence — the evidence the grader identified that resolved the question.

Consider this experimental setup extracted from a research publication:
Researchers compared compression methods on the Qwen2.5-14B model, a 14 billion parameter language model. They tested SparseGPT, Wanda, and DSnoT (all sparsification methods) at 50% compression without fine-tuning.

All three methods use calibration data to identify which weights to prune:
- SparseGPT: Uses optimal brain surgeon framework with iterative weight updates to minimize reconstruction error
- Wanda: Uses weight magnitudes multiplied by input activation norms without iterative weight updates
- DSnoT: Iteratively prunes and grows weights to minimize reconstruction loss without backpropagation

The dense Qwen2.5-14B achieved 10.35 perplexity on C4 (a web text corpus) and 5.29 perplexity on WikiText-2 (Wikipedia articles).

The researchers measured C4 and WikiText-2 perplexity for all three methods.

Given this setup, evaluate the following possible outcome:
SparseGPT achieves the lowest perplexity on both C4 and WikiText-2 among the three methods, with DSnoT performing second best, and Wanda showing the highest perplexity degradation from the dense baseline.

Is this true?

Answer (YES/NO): NO